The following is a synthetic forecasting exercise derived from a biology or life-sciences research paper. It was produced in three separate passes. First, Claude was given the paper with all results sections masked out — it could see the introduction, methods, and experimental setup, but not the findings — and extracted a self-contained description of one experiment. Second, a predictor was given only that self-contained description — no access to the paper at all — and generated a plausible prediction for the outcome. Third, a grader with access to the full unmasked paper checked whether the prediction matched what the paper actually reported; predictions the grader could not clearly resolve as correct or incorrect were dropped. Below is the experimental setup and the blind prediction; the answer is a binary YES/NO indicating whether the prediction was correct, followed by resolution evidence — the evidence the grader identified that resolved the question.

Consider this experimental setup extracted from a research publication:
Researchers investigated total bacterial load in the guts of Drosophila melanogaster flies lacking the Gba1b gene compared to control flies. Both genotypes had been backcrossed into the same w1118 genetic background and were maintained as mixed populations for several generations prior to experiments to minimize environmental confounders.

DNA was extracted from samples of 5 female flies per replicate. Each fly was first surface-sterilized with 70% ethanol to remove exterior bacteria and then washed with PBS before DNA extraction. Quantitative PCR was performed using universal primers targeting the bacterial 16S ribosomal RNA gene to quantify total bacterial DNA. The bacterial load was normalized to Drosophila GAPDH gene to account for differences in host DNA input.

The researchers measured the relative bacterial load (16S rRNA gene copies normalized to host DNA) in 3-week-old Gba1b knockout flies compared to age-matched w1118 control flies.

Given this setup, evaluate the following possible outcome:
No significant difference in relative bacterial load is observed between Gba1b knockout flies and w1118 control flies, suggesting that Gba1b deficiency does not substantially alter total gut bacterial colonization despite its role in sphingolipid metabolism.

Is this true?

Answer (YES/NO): NO